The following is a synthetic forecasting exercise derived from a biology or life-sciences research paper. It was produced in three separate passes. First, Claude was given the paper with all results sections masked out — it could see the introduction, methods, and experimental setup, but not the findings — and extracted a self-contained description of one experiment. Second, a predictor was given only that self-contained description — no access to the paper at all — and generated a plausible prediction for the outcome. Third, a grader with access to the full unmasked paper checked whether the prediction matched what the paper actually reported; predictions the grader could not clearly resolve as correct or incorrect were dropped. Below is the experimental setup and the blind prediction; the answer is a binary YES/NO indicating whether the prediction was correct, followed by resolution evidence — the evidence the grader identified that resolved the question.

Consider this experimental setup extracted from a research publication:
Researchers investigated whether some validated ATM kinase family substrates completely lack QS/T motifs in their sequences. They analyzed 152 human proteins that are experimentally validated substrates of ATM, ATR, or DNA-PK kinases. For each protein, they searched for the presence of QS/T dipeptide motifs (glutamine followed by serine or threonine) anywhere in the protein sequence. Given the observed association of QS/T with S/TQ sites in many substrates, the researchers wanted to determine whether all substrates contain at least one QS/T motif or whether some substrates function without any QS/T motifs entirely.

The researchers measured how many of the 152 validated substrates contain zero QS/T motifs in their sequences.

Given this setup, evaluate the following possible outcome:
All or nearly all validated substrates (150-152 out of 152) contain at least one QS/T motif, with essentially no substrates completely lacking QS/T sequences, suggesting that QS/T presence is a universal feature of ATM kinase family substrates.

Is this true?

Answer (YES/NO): NO